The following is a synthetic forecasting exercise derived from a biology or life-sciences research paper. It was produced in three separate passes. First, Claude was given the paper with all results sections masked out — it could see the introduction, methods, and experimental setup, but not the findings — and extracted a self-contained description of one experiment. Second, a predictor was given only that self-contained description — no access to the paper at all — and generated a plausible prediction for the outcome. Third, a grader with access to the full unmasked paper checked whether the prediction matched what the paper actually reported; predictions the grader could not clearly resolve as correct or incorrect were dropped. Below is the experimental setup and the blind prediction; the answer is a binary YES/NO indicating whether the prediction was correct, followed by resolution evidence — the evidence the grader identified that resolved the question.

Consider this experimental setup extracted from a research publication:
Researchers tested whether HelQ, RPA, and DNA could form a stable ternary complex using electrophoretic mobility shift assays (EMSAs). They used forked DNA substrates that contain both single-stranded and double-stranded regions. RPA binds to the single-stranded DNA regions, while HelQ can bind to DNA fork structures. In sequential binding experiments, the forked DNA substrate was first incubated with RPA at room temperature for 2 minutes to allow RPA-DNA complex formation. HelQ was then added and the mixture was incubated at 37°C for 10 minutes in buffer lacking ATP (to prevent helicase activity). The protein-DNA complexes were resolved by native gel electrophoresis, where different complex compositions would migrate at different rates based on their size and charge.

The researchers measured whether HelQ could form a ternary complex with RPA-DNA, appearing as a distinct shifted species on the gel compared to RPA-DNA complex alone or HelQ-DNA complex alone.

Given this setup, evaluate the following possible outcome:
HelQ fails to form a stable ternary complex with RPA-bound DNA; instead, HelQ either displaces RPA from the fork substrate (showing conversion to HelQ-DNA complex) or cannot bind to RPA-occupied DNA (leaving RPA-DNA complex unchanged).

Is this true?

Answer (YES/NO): NO